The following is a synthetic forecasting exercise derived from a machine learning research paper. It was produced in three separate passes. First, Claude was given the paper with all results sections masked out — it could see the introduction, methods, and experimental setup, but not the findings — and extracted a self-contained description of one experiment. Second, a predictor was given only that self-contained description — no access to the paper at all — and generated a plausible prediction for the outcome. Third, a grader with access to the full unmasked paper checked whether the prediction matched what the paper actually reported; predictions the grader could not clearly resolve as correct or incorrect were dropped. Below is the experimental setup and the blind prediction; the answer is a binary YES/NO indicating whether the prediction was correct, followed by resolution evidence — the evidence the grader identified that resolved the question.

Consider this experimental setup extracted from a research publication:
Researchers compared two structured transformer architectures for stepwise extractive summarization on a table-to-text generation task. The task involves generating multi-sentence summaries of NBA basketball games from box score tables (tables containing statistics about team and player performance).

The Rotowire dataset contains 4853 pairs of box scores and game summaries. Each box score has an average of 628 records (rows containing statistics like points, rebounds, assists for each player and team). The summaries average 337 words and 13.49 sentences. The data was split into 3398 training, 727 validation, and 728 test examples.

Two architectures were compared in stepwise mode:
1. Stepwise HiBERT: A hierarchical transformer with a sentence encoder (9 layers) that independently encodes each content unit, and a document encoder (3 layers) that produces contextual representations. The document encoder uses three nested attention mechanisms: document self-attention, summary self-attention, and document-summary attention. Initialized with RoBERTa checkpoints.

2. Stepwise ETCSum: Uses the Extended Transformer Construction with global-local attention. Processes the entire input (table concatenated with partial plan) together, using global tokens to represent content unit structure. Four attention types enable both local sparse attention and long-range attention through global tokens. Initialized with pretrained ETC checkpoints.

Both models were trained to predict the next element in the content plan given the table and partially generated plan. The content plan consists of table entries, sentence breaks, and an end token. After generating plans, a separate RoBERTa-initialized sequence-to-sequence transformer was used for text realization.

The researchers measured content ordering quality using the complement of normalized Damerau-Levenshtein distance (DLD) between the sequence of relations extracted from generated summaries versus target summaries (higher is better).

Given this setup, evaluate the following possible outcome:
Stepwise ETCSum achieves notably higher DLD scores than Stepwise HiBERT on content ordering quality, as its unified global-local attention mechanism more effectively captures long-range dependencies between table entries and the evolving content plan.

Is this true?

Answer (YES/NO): YES